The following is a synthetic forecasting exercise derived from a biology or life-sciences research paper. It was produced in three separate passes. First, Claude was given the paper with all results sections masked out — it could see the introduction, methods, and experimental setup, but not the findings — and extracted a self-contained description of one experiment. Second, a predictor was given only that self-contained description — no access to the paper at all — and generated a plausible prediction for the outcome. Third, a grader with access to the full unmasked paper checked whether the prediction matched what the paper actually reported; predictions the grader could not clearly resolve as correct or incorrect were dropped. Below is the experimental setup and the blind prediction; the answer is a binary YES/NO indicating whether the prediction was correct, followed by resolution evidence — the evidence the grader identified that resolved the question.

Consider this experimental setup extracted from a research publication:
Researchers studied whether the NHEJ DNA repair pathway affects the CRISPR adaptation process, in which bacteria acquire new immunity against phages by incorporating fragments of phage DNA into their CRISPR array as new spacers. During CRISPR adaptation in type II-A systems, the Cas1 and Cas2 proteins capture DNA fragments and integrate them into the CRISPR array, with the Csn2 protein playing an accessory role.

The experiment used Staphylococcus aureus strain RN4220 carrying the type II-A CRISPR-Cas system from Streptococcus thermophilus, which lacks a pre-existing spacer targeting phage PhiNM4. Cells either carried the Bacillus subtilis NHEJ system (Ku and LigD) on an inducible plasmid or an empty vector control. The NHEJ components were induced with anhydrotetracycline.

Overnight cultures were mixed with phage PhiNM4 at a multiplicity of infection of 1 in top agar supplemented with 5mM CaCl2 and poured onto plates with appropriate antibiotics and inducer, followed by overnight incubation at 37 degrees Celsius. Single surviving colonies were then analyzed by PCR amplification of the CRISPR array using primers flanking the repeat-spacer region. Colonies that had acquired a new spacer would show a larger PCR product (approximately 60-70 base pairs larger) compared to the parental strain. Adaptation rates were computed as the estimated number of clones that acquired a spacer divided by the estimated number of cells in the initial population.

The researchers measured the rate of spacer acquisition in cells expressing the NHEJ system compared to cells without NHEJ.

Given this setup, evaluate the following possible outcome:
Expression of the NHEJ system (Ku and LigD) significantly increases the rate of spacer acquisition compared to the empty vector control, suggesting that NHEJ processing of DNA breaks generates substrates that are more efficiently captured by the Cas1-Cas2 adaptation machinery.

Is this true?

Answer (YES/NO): NO